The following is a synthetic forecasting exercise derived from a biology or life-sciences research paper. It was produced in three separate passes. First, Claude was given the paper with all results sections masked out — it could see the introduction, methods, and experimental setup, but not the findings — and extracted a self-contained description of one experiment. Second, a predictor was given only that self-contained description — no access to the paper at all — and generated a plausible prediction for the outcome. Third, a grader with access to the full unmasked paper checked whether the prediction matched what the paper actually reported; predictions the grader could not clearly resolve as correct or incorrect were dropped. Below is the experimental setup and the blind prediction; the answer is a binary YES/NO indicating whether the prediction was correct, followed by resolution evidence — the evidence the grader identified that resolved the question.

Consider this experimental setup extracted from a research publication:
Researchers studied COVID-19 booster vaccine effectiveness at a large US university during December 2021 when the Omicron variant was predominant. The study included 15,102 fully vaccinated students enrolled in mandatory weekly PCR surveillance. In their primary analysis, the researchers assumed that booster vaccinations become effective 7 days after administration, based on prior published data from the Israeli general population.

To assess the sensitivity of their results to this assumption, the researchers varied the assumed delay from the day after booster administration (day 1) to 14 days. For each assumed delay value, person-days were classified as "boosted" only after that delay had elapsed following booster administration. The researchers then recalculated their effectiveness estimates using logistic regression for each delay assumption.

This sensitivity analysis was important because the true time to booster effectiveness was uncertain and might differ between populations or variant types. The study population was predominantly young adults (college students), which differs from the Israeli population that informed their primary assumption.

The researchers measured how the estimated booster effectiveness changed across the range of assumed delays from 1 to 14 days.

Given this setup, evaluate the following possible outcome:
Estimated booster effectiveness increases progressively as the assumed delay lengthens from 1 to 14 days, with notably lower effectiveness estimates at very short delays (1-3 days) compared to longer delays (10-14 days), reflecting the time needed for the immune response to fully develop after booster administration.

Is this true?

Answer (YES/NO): NO